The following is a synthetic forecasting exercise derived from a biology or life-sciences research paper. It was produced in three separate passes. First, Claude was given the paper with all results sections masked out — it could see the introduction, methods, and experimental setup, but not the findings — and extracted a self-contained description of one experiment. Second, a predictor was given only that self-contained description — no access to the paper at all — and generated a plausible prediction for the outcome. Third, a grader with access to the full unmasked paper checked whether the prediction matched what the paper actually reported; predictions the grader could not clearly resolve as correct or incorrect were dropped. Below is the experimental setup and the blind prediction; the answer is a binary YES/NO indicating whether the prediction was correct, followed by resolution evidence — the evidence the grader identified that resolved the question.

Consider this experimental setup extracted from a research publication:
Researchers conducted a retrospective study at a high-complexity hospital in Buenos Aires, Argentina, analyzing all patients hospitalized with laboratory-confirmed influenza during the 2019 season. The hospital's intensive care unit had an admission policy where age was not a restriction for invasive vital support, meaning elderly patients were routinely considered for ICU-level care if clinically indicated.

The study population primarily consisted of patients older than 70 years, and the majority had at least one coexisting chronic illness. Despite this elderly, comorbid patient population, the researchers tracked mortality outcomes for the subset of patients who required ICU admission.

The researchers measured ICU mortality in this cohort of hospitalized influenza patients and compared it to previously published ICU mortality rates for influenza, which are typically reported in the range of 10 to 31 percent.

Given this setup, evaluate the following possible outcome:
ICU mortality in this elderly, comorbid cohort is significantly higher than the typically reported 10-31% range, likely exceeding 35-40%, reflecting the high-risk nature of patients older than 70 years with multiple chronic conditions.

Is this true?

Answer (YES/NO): NO